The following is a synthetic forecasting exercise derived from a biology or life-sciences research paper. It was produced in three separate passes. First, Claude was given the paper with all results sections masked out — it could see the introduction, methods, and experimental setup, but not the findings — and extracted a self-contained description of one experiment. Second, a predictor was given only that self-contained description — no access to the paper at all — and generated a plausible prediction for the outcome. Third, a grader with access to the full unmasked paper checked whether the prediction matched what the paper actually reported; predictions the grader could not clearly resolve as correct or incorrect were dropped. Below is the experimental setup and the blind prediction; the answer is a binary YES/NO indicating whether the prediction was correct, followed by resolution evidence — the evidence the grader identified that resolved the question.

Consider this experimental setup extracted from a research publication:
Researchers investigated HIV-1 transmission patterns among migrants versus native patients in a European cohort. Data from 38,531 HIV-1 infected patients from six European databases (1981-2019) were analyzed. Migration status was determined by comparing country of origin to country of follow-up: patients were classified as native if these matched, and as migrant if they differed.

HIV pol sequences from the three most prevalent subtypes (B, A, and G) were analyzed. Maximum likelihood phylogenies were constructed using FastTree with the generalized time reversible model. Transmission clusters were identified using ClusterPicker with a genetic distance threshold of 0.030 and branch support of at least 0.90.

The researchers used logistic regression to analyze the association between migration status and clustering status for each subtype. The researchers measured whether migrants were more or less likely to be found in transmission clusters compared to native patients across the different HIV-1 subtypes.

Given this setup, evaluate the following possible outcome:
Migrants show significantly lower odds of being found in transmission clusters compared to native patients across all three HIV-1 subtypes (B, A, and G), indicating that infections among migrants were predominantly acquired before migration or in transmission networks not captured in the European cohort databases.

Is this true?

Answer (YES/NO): NO